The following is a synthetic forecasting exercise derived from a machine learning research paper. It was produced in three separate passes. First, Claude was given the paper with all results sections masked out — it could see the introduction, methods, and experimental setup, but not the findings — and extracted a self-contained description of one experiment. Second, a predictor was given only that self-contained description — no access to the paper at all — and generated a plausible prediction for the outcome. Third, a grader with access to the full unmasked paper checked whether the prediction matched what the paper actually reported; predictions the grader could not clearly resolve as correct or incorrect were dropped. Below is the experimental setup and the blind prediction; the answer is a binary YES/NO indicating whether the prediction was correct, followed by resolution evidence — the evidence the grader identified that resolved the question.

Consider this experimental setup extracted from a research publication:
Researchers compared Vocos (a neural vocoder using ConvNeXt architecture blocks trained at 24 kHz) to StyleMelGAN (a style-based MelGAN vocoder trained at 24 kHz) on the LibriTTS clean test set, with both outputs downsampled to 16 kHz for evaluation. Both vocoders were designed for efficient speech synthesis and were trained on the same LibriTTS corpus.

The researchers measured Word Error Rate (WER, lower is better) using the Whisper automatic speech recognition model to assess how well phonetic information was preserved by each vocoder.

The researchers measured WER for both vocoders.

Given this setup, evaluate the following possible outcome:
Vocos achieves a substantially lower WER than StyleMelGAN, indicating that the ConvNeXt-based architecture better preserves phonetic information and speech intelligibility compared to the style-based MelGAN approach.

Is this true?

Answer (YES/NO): YES